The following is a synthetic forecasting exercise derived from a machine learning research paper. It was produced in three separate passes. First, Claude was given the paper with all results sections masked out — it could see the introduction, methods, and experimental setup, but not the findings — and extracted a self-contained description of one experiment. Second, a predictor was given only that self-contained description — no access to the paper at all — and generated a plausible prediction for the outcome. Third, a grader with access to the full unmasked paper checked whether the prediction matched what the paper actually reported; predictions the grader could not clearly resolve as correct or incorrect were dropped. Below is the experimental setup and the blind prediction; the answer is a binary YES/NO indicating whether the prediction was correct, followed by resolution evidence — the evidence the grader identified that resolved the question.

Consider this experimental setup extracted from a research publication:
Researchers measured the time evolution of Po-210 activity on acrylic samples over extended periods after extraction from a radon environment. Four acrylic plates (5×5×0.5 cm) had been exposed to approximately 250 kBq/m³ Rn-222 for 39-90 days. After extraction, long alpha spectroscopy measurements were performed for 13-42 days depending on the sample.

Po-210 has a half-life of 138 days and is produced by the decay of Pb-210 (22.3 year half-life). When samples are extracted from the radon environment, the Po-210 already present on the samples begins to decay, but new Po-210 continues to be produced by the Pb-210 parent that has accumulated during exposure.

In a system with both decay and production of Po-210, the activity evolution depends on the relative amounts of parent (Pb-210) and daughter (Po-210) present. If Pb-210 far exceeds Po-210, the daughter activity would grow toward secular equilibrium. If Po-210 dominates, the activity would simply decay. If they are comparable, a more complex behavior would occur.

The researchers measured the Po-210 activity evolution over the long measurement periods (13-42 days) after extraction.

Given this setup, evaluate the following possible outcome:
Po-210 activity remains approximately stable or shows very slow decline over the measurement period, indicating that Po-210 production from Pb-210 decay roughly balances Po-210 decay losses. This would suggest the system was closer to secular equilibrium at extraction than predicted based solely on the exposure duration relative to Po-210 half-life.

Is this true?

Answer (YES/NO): NO